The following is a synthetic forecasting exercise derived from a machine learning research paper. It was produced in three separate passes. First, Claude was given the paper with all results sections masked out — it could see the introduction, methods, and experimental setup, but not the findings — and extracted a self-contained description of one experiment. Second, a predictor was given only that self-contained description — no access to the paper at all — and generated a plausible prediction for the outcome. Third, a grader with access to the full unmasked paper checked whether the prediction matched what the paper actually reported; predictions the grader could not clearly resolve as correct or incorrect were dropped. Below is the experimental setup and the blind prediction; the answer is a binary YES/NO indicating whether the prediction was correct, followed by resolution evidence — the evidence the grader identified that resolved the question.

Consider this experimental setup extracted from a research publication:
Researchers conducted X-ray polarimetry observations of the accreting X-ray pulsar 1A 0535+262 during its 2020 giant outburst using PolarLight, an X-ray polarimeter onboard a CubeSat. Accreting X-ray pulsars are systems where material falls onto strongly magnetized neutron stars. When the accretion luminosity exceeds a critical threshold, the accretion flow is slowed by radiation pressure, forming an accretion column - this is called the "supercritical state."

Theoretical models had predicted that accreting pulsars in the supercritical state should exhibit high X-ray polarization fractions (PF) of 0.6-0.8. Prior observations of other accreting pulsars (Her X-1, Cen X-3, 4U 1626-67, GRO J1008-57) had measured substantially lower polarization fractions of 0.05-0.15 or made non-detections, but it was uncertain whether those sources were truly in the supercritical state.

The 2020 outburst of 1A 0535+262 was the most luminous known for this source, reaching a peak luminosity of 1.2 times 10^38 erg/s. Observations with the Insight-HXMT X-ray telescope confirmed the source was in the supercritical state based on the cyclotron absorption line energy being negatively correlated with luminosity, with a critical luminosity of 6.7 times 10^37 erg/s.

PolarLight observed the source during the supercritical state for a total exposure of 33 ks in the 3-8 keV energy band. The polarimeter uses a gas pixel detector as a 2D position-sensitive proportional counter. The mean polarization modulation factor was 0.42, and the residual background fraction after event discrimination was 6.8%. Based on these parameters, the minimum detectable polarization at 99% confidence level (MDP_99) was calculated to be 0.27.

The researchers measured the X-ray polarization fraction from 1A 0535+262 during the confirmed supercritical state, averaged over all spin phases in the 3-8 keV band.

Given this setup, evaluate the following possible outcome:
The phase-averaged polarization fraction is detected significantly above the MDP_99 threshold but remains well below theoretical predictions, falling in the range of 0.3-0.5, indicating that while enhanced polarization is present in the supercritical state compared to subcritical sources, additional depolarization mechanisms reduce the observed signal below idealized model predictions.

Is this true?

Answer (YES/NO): NO